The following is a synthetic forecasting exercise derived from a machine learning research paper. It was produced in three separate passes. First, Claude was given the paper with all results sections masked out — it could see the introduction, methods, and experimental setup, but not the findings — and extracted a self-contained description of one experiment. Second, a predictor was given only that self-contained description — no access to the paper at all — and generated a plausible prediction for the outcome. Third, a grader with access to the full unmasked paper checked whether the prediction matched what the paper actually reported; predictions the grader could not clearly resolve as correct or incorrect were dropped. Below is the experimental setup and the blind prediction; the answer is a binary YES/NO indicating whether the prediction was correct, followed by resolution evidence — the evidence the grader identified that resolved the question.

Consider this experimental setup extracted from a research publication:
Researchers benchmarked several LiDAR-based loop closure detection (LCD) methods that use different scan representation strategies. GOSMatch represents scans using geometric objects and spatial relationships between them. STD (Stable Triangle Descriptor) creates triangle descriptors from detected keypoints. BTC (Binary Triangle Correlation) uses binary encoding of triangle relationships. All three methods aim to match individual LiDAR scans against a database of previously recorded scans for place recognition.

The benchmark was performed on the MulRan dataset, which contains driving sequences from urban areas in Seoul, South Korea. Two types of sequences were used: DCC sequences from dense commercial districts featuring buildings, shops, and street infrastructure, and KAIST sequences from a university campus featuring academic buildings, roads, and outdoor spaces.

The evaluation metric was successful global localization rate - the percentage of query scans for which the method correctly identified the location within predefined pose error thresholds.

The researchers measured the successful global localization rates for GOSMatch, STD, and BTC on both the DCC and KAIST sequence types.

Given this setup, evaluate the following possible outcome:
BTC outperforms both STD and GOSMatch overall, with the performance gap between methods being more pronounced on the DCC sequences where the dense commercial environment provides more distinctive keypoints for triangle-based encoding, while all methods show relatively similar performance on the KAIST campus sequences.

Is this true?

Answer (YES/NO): NO